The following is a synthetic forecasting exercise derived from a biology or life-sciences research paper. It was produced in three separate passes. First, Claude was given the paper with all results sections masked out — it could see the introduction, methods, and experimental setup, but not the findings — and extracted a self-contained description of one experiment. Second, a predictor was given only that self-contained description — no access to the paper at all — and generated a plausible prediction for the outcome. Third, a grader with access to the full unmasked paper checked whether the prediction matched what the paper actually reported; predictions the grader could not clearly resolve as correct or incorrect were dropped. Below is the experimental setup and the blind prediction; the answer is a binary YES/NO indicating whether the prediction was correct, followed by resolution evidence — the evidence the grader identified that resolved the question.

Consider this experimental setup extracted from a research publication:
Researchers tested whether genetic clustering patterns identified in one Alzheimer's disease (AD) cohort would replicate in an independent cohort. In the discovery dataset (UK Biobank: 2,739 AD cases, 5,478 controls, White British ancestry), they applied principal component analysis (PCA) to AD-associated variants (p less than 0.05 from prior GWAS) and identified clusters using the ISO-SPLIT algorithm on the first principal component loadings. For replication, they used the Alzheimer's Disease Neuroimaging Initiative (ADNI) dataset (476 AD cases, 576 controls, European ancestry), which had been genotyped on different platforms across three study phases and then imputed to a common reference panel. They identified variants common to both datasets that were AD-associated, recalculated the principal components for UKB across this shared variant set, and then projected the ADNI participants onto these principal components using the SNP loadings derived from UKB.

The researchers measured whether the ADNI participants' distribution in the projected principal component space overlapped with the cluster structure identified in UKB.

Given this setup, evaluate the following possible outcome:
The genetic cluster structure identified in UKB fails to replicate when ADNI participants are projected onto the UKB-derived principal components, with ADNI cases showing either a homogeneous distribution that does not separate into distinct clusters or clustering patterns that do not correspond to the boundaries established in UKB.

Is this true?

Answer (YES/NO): NO